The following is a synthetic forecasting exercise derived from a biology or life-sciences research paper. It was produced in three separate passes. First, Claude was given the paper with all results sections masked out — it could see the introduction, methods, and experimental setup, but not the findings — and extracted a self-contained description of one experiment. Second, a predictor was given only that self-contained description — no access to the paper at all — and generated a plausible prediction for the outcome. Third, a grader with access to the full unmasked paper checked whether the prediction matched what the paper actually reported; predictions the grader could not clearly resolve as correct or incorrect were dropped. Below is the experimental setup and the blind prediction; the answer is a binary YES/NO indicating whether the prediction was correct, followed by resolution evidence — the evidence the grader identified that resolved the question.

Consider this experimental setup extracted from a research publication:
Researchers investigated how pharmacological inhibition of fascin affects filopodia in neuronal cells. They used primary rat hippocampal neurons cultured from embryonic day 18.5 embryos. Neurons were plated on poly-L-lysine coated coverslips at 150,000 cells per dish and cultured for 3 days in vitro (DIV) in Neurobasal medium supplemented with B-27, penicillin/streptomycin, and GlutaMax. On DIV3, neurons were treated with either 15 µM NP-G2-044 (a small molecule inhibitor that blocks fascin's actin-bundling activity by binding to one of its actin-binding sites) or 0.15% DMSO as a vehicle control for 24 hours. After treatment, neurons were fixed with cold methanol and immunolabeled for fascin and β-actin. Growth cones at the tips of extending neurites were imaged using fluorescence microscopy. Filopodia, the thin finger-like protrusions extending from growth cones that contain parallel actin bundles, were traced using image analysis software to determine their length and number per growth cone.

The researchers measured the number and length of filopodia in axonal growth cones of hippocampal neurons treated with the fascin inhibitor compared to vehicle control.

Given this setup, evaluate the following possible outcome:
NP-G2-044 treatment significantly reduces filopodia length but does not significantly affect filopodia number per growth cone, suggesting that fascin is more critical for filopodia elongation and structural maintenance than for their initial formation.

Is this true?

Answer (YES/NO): NO